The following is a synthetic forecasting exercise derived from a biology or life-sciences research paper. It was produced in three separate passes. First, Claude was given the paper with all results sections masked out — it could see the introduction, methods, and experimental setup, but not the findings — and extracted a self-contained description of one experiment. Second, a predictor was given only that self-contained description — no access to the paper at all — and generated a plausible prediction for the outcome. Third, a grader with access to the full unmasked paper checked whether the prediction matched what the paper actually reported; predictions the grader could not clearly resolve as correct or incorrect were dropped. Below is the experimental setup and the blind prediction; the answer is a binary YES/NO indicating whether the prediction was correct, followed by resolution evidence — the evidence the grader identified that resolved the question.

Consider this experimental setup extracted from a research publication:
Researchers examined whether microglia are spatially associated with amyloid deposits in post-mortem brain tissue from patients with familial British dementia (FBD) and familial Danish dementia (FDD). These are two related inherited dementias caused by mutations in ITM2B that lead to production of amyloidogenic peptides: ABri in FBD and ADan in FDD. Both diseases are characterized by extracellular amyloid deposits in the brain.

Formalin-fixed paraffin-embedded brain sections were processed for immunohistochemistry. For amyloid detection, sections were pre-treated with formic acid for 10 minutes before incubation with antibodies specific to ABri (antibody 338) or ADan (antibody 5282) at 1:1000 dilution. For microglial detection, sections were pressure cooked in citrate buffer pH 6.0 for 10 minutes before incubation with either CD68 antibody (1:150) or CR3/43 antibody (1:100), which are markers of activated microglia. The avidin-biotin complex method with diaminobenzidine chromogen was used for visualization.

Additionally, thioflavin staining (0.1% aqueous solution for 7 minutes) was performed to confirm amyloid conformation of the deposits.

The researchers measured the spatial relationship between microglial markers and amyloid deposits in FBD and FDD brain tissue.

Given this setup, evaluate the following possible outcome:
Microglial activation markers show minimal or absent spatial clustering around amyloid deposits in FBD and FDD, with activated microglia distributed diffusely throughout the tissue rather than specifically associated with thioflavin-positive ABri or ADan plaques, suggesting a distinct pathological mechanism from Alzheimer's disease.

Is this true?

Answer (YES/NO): NO